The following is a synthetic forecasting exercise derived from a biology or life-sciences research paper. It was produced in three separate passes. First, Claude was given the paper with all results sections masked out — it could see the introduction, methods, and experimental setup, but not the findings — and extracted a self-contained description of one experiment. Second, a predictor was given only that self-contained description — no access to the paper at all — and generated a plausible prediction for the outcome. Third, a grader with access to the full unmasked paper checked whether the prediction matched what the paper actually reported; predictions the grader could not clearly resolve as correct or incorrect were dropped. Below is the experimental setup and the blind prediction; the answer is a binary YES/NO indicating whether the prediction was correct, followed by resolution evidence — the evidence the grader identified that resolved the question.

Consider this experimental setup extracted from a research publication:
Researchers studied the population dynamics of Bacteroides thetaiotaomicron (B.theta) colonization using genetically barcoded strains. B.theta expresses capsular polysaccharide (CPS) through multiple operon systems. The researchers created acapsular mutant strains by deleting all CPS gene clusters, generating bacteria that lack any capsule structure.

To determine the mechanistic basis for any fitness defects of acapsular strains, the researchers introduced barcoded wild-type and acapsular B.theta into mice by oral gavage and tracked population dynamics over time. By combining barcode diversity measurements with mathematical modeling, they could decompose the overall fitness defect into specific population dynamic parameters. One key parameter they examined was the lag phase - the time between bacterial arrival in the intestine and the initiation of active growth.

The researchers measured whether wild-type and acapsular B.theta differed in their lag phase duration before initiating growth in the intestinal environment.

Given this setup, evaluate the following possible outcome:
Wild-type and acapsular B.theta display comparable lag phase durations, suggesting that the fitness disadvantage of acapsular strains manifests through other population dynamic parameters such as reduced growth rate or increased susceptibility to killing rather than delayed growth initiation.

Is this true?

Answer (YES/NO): NO